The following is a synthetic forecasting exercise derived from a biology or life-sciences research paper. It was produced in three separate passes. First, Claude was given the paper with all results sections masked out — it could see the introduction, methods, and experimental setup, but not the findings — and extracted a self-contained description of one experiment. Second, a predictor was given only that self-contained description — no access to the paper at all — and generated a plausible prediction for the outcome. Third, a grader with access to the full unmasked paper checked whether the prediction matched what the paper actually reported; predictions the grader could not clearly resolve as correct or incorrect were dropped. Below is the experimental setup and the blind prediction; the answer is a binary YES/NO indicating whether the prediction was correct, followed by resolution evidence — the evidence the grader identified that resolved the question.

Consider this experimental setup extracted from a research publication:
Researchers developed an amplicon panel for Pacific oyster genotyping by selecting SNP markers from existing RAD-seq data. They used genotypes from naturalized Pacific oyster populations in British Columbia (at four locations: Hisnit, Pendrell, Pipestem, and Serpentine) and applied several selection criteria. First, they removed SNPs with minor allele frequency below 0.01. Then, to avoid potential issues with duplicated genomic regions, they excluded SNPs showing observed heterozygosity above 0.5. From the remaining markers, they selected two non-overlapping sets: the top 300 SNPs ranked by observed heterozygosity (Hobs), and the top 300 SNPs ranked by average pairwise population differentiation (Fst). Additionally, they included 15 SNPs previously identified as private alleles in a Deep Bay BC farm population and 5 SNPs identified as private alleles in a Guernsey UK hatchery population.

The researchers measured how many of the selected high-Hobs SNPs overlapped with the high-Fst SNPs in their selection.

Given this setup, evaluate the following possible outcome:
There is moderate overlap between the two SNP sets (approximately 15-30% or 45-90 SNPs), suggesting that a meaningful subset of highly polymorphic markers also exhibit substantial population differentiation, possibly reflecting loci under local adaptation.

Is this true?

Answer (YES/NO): NO